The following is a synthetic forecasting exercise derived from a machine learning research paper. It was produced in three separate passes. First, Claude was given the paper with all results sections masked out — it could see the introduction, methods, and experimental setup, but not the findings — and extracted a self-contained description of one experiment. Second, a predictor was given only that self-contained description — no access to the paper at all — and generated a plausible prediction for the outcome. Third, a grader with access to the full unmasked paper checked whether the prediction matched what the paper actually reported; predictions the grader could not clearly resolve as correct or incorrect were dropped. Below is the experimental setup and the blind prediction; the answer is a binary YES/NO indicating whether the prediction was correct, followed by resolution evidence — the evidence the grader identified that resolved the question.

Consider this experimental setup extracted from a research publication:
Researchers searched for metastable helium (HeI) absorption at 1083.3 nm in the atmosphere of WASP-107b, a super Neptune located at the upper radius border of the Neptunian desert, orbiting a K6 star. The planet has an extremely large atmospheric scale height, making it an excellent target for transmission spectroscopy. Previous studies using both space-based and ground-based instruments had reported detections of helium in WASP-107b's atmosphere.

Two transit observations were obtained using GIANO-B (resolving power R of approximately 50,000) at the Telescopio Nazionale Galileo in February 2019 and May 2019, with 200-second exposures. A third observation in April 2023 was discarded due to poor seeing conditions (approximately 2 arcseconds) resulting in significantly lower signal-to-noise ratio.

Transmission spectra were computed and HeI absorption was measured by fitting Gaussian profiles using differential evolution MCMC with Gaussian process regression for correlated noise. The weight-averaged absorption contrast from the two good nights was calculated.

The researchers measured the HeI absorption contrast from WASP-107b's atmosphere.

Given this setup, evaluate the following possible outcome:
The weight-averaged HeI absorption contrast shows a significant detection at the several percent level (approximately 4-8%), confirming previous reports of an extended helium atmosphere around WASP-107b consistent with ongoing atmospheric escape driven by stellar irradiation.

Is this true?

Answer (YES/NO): YES